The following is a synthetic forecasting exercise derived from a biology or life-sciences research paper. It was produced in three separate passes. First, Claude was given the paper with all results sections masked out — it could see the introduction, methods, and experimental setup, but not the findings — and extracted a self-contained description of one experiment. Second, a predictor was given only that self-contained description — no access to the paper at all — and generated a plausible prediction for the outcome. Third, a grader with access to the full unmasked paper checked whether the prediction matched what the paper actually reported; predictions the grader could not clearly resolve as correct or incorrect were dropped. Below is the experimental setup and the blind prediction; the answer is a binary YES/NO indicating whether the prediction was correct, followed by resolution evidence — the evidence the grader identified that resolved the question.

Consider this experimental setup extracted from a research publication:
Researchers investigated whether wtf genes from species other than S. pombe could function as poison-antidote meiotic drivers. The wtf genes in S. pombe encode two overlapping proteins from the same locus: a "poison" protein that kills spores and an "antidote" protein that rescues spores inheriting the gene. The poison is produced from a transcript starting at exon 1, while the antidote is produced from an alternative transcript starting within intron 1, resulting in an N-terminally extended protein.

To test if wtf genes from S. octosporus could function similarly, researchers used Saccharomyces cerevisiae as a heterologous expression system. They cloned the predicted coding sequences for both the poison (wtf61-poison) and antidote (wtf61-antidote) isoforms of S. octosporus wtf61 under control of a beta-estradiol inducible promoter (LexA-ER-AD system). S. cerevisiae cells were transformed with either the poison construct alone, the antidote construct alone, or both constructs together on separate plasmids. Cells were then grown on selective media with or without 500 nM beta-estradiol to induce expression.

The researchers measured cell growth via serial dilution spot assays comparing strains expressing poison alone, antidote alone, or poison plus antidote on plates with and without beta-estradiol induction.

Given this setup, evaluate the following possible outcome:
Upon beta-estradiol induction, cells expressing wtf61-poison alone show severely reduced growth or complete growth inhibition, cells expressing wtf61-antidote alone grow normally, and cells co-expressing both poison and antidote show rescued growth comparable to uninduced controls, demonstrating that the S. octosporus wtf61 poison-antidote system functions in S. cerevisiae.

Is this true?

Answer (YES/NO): NO